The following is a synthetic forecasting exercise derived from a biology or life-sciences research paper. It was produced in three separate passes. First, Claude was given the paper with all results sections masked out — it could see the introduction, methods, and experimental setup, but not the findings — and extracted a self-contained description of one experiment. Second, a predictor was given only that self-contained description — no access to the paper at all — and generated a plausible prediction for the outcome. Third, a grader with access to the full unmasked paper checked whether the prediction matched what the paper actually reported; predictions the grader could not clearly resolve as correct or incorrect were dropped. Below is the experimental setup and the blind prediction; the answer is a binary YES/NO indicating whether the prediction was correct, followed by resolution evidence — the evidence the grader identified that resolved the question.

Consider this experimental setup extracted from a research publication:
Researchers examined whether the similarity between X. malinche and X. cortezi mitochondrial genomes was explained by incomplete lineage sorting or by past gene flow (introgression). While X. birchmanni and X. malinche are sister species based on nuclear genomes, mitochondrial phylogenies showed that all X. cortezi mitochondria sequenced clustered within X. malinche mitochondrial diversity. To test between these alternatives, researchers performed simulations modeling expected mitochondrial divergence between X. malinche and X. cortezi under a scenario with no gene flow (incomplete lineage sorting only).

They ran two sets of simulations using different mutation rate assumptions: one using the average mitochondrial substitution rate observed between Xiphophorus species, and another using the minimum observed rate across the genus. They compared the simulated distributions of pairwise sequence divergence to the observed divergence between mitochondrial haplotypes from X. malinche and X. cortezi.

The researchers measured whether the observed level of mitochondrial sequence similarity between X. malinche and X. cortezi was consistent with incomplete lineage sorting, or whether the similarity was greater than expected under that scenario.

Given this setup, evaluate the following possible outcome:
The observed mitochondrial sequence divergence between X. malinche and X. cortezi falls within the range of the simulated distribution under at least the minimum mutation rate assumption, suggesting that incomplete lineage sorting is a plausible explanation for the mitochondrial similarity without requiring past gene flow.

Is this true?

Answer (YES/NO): NO